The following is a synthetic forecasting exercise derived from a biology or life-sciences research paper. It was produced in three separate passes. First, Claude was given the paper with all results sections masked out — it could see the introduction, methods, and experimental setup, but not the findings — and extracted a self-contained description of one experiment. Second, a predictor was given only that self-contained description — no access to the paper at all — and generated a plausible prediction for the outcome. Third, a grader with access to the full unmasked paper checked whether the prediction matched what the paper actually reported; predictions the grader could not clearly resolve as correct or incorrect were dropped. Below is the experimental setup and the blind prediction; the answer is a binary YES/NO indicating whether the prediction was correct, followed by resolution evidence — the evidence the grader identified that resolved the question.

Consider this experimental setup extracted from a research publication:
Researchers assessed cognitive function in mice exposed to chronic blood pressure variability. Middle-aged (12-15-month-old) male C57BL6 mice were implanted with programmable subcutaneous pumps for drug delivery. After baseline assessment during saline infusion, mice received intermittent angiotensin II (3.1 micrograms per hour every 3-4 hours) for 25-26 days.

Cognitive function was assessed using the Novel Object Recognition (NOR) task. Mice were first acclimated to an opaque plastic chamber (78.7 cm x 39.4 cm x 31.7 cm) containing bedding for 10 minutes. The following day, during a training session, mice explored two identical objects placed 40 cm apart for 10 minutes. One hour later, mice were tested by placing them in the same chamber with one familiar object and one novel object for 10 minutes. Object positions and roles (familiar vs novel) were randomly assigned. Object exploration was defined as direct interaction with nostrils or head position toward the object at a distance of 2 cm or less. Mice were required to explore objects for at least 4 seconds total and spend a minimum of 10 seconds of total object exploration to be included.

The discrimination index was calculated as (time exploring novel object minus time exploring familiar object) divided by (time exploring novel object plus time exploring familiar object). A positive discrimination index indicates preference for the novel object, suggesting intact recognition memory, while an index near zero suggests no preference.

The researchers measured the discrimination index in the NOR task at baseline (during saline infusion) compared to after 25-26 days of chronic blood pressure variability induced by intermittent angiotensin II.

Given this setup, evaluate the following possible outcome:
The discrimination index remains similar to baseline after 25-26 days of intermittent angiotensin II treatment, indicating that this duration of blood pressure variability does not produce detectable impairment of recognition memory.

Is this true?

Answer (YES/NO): NO